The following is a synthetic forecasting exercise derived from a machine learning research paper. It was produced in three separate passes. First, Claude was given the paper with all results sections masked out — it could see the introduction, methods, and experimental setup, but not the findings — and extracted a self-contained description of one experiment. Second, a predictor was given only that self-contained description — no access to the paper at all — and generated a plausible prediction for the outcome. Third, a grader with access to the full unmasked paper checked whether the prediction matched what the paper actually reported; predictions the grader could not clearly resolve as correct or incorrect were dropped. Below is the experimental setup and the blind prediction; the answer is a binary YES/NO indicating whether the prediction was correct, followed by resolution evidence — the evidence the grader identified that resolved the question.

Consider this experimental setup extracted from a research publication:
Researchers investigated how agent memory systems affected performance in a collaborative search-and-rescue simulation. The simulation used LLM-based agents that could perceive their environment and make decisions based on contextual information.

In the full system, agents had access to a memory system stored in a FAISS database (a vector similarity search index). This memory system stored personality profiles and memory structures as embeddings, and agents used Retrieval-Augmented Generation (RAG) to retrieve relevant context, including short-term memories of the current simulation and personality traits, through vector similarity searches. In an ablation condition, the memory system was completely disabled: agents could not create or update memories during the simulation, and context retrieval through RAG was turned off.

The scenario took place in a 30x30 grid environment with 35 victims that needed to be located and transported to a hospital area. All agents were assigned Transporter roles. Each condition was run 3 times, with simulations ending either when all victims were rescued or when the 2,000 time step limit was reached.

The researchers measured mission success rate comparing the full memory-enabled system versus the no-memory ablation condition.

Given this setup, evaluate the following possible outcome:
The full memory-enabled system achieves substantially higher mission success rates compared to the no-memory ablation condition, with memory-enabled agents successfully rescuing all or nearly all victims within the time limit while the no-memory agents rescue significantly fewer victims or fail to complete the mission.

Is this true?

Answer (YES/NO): NO